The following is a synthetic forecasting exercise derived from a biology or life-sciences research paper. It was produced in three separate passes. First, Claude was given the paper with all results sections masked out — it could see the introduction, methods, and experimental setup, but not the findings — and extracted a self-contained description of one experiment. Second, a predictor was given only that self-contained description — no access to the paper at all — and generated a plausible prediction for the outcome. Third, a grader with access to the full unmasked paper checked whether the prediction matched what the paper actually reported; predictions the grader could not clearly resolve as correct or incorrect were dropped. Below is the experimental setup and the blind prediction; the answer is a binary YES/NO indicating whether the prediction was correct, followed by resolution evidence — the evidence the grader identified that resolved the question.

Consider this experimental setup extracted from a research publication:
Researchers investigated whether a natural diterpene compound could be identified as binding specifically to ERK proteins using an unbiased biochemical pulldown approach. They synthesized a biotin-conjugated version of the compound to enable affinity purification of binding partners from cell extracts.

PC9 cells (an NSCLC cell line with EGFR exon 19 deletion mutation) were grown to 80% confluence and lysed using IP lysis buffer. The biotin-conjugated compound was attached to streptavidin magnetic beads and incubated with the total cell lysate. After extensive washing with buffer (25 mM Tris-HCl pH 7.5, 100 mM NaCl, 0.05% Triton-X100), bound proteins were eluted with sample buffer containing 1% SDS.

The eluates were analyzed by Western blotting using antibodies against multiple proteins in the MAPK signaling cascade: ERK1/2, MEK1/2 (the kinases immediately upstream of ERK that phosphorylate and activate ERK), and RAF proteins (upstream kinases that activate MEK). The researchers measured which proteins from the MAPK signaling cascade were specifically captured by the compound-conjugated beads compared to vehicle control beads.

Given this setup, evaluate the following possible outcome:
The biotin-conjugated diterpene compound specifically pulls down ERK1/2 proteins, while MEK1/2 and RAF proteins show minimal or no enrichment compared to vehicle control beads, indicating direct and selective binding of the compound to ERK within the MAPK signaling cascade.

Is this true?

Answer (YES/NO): YES